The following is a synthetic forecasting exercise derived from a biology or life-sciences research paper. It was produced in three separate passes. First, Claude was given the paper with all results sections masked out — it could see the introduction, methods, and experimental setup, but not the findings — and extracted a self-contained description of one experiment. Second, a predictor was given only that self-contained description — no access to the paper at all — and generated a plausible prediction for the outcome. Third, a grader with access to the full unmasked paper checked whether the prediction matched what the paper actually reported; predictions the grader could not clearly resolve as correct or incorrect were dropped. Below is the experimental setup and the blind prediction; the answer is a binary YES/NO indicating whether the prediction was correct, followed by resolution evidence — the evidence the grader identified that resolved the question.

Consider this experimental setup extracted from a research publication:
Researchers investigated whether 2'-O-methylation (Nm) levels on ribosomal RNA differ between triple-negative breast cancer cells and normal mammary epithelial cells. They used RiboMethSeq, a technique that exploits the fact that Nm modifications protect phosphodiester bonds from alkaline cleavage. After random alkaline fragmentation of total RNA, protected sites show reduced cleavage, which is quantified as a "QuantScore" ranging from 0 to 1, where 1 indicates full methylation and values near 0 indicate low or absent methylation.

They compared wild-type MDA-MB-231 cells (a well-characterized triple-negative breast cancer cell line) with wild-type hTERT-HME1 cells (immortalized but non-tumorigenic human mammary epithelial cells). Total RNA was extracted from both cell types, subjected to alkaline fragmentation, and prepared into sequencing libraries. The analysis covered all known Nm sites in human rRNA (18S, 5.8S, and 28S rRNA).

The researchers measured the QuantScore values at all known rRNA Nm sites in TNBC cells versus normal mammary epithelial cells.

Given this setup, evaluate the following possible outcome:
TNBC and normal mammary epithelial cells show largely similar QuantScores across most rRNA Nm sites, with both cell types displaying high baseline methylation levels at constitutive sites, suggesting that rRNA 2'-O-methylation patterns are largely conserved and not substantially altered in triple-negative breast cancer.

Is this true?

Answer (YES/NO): YES